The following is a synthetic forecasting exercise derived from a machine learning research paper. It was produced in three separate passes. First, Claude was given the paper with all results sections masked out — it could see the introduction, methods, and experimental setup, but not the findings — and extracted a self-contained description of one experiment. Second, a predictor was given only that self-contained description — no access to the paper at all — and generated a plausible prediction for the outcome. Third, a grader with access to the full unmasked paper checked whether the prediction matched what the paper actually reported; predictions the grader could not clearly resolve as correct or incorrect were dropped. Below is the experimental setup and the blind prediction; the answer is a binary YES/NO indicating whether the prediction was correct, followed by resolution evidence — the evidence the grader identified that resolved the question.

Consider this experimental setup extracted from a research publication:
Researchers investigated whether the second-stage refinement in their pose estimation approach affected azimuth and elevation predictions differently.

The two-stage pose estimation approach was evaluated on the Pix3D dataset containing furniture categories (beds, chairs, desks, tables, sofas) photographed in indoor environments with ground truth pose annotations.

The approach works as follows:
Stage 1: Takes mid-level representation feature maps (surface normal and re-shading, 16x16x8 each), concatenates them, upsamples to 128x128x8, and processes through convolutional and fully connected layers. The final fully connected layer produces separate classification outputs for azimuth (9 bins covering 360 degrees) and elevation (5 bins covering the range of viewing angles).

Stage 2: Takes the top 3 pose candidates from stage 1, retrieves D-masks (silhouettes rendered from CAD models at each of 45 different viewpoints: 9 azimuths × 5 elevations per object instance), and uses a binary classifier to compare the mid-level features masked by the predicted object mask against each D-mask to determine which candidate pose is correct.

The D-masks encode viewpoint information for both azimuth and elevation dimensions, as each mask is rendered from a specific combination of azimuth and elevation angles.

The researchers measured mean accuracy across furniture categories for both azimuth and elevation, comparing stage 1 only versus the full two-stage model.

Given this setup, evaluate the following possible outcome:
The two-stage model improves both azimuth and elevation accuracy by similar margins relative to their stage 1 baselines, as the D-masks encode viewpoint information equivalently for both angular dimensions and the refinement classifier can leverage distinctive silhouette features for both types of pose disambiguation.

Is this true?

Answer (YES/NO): NO